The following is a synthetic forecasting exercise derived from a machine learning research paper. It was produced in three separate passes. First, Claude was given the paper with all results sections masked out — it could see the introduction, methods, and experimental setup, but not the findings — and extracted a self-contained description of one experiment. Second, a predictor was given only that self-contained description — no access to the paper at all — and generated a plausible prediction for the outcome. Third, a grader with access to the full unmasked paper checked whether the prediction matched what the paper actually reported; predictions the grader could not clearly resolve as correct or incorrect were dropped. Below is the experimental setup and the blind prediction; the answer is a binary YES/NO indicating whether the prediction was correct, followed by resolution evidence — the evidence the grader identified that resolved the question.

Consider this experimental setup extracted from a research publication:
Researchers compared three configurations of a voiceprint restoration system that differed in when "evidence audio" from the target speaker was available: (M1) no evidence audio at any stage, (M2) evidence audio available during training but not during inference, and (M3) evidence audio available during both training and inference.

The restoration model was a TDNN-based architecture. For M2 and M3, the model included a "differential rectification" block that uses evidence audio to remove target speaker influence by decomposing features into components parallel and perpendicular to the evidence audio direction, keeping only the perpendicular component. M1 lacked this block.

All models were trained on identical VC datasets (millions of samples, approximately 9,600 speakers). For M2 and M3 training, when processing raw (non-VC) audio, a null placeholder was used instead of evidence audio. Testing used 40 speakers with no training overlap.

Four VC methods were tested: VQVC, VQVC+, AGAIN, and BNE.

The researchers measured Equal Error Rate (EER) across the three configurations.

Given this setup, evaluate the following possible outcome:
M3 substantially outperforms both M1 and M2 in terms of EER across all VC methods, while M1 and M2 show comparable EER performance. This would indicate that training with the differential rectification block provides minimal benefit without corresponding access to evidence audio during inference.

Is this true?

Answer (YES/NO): NO